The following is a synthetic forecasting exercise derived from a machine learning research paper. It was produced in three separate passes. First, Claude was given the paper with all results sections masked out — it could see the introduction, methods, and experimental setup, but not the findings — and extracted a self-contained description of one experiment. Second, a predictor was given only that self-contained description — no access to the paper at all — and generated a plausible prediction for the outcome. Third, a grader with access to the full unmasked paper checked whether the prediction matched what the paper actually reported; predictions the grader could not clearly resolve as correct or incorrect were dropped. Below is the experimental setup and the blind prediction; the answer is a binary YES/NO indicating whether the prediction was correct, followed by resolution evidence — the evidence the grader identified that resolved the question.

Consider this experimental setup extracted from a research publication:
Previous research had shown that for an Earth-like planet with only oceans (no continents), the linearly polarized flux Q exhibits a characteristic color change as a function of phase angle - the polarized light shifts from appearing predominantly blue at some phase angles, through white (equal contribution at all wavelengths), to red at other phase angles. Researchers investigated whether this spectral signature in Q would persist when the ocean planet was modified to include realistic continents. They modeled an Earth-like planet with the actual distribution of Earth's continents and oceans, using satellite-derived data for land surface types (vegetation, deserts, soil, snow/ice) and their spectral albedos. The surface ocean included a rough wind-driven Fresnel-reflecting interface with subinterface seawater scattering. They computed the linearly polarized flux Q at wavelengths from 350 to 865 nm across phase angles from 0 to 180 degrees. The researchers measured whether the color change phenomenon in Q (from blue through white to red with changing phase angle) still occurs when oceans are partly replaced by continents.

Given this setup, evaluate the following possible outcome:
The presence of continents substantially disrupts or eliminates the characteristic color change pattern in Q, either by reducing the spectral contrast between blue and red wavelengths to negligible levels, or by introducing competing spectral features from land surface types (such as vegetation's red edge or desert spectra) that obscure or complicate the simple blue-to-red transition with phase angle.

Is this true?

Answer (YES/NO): NO